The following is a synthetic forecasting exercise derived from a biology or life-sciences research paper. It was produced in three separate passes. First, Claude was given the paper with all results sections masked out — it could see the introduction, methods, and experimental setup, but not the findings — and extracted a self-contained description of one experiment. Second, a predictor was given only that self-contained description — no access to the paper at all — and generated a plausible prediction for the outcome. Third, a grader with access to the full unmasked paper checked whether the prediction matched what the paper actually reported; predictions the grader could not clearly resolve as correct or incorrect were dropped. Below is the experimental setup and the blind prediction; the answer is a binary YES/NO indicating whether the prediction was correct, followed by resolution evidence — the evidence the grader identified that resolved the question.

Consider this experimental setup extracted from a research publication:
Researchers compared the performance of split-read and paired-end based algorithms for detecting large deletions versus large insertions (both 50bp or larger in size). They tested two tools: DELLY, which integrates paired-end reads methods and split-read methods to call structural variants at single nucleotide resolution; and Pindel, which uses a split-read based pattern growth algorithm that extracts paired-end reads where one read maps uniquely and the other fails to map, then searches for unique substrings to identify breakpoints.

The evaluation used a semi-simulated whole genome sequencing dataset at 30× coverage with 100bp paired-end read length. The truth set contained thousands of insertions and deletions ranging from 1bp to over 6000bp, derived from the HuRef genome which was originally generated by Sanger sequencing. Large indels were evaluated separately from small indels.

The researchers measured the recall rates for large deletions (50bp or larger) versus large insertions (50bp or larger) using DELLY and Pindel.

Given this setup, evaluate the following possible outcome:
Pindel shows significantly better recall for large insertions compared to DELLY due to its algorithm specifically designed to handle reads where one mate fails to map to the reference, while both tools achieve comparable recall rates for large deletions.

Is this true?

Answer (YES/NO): NO